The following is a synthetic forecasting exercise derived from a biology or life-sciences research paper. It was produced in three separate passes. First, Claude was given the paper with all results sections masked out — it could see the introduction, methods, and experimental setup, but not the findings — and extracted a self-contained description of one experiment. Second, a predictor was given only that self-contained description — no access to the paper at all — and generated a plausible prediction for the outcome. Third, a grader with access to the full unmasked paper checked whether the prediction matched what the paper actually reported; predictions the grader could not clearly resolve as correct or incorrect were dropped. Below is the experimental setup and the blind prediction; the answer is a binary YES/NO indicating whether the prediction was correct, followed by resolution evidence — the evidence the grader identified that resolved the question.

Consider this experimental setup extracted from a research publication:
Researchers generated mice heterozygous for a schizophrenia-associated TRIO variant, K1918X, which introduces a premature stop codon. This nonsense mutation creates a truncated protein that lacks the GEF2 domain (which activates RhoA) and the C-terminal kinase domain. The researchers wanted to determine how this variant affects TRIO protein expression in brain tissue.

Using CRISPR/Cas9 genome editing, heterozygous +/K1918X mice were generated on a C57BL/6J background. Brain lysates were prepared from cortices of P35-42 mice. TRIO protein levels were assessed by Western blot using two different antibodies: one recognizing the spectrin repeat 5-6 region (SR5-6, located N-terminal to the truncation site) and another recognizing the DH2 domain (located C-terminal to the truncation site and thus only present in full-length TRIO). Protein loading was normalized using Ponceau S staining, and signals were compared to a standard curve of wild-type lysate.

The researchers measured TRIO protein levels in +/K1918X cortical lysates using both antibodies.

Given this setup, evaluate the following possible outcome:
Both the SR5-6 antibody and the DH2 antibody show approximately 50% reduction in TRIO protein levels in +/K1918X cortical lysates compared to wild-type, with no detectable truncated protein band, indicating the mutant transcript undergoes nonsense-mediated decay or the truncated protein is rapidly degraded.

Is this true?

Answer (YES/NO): YES